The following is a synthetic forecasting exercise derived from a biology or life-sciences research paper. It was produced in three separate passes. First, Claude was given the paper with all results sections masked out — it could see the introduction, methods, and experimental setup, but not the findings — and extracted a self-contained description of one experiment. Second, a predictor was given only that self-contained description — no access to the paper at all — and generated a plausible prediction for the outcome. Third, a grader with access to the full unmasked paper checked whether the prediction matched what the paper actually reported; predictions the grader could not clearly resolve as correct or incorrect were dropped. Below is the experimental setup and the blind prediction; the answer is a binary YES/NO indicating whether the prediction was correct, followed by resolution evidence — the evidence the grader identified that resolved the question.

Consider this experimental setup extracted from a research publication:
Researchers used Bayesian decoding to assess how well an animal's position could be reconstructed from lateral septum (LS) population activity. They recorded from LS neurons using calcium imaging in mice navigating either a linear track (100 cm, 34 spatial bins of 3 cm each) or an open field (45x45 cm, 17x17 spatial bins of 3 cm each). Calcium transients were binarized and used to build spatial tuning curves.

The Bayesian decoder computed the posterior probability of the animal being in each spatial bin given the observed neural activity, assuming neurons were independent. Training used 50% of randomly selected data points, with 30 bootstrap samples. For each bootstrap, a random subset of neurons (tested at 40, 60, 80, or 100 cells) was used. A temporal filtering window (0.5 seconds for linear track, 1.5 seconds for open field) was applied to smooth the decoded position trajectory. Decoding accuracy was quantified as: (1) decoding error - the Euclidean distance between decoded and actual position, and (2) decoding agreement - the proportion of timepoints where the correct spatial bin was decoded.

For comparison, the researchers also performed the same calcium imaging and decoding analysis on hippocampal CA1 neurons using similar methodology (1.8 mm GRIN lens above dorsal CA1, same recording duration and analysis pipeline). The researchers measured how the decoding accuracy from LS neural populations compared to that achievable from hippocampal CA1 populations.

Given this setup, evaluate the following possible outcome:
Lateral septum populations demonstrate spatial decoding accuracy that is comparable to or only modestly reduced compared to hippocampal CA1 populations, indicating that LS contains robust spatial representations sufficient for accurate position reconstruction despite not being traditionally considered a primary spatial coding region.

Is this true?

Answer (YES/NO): NO